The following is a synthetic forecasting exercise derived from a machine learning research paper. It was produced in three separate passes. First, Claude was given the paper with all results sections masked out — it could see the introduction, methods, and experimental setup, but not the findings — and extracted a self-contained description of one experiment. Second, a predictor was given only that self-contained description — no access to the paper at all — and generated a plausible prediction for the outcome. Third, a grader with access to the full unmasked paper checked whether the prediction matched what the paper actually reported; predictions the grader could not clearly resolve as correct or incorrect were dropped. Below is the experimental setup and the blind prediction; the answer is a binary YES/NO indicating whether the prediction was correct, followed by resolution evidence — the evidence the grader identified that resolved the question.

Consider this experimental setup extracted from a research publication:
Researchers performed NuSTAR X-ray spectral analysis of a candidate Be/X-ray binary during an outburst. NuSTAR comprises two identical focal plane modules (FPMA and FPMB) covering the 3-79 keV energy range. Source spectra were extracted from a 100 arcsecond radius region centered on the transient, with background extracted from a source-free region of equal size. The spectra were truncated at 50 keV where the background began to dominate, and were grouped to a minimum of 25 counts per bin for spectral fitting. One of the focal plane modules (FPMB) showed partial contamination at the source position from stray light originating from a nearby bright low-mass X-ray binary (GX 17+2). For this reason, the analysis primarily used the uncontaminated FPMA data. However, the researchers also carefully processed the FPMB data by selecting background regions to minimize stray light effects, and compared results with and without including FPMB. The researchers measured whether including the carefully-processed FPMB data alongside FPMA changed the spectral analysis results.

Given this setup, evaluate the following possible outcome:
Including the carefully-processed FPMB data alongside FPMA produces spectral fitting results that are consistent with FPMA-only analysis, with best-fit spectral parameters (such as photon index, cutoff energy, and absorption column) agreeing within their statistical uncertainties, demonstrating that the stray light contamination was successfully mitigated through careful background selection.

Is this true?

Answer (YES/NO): YES